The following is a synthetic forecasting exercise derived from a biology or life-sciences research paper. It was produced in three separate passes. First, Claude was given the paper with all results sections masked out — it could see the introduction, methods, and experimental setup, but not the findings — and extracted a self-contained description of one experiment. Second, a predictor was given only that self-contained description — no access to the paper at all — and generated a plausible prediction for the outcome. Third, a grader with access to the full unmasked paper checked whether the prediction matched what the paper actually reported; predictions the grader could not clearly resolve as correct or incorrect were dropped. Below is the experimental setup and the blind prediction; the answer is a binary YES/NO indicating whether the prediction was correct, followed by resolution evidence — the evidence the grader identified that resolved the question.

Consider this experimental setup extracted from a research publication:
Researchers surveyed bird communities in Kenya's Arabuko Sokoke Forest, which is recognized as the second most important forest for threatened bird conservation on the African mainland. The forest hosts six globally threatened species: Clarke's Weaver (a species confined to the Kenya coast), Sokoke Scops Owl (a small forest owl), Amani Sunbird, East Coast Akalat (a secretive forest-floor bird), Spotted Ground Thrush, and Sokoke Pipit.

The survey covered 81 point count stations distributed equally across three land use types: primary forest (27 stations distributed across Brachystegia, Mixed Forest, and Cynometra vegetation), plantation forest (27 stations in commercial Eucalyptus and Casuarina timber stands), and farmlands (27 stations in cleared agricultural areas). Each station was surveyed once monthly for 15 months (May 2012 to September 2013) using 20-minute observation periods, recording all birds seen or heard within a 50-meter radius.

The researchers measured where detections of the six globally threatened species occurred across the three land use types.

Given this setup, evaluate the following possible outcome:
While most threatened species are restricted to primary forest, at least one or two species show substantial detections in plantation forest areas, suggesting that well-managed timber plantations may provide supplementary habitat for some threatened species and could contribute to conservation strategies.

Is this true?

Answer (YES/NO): NO